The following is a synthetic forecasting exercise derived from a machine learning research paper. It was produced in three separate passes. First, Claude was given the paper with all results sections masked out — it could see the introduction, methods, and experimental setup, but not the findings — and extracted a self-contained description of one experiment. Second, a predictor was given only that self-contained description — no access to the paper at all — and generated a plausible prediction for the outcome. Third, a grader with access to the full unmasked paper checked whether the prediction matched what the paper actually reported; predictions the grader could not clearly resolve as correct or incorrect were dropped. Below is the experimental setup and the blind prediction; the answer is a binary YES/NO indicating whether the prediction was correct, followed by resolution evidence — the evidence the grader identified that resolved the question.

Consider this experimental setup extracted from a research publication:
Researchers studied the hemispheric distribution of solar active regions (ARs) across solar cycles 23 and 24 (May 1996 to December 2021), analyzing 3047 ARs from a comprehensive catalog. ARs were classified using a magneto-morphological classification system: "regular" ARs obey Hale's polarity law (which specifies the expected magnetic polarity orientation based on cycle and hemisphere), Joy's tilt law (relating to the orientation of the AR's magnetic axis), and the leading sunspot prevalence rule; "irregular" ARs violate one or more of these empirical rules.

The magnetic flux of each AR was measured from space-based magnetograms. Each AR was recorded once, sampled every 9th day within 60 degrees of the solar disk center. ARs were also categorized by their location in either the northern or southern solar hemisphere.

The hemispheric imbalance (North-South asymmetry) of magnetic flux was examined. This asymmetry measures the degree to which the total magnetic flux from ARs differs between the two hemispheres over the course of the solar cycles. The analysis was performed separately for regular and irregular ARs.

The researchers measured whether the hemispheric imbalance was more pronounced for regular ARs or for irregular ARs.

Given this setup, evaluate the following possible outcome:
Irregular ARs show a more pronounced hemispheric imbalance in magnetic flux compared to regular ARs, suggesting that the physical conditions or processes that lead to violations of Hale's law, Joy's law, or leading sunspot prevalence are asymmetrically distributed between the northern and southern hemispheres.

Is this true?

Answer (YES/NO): YES